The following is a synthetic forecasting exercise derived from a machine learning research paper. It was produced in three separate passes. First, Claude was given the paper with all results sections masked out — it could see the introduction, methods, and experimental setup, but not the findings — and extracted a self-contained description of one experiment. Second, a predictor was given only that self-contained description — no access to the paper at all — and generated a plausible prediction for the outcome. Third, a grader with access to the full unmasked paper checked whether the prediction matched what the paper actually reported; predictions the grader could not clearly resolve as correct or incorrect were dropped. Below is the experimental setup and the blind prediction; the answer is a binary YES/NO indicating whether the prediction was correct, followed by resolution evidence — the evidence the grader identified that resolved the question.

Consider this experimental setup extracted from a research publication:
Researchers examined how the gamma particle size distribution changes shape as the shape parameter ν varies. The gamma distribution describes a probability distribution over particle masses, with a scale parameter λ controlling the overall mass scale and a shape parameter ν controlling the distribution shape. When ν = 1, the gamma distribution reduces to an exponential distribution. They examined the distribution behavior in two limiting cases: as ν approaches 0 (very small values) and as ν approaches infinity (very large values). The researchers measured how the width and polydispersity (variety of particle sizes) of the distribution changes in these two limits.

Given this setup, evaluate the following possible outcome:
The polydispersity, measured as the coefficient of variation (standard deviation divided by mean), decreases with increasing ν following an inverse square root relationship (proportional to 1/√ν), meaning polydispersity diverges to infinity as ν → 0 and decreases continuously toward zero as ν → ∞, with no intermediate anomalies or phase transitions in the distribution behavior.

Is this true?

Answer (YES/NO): YES